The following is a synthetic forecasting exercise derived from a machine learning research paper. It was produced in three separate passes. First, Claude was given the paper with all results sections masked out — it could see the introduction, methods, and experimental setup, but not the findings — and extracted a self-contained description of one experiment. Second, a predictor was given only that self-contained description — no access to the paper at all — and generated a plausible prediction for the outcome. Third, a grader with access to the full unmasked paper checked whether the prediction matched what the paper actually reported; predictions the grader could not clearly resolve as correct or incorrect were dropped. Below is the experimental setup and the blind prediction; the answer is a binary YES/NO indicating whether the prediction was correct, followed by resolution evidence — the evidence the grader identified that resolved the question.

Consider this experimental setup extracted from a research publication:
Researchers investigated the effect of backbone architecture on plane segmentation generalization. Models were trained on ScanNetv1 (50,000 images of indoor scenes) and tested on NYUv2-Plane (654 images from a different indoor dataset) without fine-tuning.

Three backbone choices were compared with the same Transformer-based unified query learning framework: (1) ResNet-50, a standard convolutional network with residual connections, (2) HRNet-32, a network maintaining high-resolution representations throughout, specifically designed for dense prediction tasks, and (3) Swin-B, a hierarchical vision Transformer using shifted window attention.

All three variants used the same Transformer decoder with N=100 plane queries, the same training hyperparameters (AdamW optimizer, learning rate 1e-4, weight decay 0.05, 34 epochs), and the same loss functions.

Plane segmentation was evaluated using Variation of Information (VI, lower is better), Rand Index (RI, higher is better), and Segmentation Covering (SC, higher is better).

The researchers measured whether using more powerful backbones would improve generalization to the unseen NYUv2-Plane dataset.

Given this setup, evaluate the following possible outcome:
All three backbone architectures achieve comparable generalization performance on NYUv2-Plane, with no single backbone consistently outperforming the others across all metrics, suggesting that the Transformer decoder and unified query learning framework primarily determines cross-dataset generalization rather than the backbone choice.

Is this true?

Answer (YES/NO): NO